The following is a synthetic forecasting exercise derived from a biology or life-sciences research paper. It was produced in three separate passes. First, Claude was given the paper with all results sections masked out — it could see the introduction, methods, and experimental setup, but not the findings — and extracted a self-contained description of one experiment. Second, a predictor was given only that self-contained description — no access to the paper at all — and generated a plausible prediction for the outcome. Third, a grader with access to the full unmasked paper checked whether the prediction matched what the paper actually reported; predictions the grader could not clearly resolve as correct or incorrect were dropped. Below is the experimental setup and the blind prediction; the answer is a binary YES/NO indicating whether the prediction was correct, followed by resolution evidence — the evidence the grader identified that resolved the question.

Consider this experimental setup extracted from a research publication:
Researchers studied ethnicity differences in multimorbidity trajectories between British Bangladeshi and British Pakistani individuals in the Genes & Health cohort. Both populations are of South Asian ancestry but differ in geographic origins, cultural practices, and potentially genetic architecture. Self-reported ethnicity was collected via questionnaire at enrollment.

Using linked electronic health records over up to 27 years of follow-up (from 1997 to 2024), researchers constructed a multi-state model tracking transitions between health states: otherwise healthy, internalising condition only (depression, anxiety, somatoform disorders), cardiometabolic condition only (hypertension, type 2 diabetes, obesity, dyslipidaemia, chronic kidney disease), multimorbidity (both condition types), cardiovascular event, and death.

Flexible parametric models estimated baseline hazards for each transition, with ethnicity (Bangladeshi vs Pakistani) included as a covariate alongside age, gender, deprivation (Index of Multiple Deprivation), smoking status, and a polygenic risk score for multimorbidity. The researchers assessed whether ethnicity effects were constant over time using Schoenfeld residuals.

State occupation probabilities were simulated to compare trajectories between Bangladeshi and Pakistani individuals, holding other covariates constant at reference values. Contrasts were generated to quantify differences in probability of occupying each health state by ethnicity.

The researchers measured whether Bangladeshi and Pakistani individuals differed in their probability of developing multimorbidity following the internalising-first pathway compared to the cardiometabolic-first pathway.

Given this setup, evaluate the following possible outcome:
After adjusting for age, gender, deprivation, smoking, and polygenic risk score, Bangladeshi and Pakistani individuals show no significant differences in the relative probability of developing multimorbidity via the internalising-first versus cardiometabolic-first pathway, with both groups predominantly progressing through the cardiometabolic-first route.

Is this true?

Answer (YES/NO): NO